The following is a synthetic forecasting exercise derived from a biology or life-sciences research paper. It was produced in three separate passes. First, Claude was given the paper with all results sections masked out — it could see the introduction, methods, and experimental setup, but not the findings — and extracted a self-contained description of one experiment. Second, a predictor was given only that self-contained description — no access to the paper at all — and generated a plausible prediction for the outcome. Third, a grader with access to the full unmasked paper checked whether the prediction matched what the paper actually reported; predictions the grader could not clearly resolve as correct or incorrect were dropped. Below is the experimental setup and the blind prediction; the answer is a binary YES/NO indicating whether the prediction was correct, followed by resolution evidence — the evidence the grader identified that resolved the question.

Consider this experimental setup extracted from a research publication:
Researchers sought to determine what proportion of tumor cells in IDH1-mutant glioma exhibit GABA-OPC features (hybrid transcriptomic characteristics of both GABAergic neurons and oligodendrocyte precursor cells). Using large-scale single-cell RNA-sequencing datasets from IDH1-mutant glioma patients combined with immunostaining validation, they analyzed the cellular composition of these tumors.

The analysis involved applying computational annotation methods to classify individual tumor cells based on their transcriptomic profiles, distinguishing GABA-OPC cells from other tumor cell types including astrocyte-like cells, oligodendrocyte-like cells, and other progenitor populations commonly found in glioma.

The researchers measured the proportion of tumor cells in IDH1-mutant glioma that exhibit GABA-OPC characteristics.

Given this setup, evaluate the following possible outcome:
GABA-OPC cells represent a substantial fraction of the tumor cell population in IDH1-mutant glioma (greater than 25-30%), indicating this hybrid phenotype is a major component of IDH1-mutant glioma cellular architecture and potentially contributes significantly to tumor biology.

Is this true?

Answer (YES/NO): YES